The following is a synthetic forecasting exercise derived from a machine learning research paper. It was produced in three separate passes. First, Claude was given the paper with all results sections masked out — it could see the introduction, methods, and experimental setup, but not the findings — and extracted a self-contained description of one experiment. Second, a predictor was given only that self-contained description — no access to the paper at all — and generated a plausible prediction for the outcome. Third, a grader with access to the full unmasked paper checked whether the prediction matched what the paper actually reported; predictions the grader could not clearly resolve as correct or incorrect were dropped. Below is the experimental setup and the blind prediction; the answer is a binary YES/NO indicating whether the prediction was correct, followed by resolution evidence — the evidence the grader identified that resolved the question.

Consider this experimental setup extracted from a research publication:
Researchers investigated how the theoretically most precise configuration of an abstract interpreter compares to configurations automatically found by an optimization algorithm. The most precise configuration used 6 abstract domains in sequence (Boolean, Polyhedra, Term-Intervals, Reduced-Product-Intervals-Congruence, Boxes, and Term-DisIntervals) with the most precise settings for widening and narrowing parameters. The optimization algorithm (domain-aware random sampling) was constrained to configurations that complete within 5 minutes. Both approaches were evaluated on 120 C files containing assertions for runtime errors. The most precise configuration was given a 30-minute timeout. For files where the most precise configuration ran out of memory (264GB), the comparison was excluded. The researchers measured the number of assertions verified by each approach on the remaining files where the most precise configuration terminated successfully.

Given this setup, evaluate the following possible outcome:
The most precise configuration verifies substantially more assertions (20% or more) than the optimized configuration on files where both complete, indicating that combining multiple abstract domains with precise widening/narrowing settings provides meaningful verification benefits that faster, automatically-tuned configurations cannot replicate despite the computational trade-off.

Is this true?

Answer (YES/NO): NO